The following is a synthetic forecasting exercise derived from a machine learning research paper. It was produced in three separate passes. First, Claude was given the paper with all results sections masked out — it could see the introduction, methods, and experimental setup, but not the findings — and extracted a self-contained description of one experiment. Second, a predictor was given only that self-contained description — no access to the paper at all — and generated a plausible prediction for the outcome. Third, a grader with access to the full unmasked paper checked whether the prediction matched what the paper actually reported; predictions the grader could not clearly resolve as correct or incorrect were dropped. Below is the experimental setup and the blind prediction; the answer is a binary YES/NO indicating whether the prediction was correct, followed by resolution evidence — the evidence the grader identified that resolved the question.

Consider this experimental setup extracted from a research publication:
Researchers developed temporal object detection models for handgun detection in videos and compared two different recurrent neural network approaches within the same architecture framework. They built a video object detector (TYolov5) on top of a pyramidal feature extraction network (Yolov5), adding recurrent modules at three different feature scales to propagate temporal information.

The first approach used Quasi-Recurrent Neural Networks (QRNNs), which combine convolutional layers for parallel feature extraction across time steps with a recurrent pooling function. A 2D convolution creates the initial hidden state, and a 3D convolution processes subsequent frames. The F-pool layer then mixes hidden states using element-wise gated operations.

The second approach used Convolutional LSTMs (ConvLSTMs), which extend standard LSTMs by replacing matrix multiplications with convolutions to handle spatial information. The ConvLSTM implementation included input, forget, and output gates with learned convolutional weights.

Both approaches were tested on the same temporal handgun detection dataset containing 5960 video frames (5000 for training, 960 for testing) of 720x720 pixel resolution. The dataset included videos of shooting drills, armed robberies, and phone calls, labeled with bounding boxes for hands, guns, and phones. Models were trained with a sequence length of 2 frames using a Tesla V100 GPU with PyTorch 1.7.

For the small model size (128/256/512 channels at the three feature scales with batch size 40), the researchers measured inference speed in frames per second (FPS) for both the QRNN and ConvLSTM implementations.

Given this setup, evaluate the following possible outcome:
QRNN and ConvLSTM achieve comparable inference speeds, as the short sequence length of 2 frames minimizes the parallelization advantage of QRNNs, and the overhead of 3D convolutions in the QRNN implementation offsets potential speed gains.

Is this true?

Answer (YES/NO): NO